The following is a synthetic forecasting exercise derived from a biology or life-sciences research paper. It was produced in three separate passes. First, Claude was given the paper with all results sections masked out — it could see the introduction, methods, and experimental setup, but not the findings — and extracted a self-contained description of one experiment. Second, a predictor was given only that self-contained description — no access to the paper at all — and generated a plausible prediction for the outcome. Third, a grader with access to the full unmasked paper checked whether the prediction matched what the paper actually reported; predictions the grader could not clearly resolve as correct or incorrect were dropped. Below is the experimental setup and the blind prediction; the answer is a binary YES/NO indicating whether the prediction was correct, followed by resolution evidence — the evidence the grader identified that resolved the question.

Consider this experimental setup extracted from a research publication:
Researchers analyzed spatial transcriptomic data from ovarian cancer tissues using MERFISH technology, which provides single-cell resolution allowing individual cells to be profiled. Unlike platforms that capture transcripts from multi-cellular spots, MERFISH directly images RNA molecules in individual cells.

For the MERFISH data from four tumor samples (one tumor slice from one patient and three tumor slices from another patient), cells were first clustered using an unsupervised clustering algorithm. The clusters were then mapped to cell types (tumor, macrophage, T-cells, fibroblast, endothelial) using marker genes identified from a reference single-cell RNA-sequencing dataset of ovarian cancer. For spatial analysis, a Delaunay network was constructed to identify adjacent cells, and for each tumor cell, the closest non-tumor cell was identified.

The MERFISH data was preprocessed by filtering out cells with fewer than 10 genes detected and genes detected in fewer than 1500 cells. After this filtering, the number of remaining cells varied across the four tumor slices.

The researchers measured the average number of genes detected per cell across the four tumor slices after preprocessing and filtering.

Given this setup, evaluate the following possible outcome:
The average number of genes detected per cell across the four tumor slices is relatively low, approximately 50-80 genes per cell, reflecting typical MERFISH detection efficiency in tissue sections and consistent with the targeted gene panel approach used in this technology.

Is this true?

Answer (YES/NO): NO